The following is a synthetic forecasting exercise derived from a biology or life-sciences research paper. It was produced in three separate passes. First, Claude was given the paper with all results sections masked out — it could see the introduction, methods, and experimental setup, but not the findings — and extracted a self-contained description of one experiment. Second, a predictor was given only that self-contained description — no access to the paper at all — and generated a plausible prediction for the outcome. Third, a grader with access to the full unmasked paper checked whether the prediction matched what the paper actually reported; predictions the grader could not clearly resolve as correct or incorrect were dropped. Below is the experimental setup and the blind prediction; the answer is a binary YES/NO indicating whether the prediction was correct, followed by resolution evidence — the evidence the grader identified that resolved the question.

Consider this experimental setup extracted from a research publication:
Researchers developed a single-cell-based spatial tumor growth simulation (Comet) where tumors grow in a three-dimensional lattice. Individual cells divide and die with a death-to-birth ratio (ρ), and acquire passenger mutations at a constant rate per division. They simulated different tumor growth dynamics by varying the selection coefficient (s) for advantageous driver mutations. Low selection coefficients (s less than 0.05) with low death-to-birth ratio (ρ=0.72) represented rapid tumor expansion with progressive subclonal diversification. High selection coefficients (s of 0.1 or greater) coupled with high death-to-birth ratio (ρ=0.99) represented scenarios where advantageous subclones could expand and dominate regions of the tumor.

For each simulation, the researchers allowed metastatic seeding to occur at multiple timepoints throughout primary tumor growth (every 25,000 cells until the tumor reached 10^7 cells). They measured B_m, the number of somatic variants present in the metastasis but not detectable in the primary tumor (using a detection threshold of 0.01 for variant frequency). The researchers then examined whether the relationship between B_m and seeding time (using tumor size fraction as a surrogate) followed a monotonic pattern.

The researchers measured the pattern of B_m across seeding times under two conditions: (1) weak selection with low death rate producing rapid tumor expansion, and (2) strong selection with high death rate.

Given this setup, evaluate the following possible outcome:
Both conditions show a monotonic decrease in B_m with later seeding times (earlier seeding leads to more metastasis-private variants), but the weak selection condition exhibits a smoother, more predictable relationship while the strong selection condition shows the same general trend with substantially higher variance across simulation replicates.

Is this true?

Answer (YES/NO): NO